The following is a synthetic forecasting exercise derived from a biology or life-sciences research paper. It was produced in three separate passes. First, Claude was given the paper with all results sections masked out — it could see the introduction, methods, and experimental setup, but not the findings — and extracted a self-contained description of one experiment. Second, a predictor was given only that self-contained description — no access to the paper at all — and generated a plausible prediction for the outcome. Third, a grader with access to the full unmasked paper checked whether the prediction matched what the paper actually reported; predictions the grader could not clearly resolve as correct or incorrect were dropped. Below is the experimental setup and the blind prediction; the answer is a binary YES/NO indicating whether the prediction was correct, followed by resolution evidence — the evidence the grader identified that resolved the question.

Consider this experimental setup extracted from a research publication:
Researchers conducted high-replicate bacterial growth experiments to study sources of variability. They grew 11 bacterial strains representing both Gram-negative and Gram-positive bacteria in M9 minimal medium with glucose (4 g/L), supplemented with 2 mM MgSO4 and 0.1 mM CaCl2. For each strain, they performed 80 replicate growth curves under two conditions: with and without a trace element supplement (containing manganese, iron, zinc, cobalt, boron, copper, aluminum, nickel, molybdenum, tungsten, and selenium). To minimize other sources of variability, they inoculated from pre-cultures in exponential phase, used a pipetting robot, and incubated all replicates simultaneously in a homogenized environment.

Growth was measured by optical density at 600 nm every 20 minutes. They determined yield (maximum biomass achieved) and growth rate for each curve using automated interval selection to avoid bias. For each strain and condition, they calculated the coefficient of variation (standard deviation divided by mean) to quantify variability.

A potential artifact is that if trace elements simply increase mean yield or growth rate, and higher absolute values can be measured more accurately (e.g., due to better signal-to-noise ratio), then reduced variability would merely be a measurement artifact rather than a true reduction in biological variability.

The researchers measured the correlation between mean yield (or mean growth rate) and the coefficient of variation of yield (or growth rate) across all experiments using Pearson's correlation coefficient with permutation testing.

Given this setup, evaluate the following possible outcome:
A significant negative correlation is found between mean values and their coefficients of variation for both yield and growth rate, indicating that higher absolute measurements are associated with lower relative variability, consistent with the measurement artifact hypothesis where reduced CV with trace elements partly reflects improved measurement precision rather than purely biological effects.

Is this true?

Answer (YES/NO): NO